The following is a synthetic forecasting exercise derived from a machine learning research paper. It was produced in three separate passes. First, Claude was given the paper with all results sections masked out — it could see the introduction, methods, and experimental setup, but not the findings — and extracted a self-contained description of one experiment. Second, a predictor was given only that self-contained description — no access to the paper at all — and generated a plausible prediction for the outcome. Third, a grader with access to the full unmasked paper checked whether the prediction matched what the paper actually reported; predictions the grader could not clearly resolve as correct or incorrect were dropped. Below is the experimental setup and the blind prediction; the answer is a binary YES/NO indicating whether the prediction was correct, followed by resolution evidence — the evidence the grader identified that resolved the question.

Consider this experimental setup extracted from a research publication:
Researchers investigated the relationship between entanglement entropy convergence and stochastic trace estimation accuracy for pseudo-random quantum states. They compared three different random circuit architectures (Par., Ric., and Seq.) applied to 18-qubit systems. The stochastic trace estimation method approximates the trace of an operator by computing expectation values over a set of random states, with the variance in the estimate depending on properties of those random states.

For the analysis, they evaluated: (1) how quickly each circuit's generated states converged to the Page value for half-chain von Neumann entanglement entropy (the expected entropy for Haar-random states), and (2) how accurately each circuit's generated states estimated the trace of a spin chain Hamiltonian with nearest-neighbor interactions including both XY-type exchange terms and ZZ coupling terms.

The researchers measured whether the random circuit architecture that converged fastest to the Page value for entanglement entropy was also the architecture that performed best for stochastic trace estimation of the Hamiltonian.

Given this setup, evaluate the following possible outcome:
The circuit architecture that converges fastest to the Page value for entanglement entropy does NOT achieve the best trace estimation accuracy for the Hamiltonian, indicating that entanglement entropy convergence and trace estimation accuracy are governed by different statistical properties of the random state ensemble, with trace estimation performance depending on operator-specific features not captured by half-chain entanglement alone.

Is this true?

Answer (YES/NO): YES